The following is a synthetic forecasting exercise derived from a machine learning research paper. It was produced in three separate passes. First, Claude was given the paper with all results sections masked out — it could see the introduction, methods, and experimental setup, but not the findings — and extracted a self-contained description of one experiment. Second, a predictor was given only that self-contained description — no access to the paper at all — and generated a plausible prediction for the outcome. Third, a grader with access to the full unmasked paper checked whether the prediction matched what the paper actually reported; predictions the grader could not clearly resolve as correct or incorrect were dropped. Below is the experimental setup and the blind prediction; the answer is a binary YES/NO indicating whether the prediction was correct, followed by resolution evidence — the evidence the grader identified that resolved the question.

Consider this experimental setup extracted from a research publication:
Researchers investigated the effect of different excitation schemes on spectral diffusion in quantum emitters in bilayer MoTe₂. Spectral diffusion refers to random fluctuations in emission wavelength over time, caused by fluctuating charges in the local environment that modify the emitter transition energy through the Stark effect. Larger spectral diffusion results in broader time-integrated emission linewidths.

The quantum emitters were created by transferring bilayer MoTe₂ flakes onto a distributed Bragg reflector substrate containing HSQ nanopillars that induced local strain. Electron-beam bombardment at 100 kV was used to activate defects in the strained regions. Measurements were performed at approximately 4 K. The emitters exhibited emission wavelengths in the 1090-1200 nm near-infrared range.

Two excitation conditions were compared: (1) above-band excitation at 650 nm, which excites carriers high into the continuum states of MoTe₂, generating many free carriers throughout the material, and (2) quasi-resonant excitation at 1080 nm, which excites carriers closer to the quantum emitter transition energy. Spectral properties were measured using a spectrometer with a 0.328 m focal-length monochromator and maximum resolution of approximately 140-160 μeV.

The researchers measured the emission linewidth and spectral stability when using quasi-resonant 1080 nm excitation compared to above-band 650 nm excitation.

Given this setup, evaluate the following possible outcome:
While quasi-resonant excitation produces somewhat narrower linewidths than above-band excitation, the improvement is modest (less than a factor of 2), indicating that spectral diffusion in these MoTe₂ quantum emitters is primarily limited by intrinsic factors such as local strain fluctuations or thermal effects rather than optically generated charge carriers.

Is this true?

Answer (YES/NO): NO